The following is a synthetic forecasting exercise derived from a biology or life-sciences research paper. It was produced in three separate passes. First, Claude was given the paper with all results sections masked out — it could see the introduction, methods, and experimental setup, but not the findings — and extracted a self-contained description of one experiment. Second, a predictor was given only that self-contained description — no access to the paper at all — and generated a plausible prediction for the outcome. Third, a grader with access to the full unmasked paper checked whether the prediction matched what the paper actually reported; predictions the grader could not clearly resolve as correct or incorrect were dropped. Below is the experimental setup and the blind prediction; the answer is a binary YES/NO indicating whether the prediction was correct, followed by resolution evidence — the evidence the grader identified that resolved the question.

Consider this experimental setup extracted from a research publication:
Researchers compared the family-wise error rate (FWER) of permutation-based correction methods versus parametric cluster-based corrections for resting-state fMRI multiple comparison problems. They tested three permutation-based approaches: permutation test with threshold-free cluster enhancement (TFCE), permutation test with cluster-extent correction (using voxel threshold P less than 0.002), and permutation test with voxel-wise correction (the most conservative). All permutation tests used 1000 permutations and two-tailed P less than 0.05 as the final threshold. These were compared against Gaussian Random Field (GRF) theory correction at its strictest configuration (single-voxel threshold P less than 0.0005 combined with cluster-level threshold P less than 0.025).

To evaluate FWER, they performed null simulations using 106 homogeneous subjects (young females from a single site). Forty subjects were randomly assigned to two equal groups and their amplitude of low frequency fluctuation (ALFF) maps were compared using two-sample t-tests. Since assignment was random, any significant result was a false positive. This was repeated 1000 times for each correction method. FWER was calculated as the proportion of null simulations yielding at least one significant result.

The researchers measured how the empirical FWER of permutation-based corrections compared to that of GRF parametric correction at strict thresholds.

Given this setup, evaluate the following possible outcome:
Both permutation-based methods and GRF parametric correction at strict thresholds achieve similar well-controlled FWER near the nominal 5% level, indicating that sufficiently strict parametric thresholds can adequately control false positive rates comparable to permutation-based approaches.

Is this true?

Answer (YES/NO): YES